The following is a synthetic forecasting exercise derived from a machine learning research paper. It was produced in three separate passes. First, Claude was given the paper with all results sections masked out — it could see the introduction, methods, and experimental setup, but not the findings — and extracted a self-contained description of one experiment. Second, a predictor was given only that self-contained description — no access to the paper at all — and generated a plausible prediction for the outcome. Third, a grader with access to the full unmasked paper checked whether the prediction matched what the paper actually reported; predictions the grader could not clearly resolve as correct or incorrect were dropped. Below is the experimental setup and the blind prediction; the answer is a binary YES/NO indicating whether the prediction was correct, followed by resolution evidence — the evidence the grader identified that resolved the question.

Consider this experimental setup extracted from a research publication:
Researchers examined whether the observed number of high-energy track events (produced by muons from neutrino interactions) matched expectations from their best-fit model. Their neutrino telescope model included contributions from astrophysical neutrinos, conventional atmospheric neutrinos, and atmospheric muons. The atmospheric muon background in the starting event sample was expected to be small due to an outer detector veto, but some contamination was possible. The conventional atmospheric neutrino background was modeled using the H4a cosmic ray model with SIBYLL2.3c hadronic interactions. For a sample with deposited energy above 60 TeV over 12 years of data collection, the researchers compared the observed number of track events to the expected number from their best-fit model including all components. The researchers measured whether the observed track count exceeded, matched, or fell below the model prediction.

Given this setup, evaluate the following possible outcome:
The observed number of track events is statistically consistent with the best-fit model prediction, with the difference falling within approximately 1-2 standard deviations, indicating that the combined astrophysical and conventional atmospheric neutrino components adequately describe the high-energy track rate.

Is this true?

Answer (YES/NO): YES